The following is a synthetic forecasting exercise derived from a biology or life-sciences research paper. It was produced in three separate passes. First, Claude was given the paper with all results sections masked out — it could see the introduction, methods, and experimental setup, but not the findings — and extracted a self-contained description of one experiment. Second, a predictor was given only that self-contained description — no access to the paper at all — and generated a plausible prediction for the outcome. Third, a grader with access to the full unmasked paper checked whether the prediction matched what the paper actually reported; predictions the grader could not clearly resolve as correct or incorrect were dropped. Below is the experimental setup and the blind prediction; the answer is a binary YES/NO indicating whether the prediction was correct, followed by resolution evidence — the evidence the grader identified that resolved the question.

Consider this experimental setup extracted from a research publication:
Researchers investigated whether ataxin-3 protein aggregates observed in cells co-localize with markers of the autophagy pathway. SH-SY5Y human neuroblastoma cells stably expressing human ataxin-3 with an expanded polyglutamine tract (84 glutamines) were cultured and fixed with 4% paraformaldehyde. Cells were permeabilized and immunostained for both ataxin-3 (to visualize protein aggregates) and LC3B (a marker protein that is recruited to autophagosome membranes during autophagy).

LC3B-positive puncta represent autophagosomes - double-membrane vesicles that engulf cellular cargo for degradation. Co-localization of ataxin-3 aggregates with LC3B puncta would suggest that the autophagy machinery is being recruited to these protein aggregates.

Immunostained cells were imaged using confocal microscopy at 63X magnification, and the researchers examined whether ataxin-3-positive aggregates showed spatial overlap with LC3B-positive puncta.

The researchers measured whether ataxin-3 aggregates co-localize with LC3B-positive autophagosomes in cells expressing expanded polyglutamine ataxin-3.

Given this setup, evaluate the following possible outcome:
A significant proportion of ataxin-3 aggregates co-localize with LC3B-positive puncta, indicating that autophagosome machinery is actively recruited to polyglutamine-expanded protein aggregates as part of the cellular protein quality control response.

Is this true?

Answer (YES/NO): YES